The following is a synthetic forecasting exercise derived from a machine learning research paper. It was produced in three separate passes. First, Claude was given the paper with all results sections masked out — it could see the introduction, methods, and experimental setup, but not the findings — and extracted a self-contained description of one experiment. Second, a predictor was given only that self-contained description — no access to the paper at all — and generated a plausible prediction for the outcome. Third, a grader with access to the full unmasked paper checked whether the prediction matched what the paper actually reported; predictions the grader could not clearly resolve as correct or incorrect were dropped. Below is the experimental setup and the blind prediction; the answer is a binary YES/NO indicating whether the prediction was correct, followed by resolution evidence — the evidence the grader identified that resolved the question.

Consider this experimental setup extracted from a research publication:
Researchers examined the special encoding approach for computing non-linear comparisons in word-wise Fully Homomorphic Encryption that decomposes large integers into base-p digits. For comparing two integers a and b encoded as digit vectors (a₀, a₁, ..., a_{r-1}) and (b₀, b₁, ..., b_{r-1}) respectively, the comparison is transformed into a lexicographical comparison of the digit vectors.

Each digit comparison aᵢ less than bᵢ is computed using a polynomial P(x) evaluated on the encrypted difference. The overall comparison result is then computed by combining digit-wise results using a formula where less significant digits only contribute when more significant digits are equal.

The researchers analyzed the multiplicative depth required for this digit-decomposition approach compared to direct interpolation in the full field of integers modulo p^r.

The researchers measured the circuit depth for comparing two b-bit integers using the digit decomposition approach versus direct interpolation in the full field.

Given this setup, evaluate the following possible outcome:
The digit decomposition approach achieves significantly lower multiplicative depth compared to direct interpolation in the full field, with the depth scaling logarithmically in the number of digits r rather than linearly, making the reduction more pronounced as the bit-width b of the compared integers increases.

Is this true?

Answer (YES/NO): YES